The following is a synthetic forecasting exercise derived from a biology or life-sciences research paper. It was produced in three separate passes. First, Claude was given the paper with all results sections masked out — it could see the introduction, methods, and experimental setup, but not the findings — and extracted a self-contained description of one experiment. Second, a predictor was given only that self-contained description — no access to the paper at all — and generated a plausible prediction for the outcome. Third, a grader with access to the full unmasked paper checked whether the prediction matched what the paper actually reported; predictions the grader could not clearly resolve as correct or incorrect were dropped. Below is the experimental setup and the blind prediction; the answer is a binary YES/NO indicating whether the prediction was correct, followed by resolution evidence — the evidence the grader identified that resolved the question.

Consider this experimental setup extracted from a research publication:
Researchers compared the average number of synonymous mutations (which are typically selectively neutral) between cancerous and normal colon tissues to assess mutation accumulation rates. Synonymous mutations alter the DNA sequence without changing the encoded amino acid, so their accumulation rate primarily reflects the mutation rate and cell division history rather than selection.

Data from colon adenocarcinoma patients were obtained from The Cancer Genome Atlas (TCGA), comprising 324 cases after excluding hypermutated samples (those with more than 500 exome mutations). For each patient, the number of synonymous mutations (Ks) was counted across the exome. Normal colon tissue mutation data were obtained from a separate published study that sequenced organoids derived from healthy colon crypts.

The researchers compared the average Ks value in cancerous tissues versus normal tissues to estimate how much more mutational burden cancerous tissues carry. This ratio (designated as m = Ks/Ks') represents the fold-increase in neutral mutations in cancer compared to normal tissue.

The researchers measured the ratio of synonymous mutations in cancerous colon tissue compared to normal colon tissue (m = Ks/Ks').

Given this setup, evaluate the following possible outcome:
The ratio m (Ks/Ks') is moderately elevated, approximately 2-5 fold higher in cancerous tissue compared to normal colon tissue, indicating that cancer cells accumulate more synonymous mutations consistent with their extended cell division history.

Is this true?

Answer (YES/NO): YES